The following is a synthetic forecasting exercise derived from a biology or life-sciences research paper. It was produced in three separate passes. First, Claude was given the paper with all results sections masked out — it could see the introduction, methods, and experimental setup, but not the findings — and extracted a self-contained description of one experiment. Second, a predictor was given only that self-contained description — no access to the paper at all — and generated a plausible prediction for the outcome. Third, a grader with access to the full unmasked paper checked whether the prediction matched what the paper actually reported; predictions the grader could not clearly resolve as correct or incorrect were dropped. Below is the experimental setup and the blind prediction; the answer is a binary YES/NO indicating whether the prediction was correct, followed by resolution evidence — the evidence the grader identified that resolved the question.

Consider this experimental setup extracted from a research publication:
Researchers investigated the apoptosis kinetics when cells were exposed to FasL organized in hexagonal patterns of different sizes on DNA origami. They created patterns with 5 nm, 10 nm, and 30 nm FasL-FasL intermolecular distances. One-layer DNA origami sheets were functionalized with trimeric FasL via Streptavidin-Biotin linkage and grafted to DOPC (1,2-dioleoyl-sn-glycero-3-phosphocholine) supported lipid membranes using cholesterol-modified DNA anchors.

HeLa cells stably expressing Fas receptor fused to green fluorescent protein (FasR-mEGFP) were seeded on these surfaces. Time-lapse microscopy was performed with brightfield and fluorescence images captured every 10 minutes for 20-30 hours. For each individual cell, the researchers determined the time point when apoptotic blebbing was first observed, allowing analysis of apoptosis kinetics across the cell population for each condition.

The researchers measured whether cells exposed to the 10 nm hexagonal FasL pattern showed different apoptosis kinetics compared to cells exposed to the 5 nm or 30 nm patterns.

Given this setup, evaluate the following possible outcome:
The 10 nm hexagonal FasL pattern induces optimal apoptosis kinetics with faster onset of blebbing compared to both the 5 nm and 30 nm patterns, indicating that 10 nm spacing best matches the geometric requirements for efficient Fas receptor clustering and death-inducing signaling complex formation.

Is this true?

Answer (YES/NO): YES